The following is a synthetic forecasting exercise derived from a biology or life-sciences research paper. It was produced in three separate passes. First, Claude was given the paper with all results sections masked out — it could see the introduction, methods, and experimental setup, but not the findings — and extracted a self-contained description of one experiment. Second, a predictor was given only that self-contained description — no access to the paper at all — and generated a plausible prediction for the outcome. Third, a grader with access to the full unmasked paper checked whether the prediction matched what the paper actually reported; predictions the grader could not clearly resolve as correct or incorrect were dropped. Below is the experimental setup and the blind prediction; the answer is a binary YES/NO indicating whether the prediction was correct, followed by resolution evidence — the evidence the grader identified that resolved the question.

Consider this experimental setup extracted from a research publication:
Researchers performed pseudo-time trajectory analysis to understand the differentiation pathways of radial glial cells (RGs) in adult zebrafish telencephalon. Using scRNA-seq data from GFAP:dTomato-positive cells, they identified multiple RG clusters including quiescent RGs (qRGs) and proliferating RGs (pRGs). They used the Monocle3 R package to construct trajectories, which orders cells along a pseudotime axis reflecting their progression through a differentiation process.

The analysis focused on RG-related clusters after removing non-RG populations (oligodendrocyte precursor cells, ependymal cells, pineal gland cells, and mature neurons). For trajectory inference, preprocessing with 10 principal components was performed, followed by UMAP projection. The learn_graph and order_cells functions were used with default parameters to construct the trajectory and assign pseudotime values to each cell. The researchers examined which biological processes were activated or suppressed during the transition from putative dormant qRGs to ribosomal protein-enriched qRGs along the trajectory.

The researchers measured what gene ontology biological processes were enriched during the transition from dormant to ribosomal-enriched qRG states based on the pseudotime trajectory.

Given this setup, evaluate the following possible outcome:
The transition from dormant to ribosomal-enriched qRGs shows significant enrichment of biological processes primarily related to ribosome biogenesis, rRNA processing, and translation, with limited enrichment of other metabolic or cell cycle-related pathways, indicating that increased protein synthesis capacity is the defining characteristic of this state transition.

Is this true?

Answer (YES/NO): NO